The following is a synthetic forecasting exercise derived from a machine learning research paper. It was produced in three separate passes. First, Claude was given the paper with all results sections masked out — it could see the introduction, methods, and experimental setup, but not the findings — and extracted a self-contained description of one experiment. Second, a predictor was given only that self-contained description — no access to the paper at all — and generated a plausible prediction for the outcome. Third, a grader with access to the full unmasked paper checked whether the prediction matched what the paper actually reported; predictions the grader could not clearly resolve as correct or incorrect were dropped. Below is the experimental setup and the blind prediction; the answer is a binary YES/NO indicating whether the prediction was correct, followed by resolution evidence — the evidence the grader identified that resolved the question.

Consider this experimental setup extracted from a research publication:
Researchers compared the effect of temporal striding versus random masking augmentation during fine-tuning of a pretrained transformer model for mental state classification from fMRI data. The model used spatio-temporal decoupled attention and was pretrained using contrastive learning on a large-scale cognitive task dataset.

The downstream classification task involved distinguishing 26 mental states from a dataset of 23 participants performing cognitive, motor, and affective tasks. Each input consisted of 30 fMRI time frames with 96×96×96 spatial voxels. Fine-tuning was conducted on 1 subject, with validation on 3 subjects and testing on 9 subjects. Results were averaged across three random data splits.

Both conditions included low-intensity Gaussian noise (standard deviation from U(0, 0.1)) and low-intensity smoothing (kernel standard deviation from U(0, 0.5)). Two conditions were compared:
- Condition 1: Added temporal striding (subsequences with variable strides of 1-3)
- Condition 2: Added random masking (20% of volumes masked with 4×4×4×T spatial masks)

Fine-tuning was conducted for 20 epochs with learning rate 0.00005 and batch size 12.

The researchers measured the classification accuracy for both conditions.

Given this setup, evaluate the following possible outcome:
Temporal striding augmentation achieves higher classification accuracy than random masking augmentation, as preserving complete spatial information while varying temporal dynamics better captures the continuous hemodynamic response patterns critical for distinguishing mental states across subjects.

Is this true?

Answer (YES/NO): NO